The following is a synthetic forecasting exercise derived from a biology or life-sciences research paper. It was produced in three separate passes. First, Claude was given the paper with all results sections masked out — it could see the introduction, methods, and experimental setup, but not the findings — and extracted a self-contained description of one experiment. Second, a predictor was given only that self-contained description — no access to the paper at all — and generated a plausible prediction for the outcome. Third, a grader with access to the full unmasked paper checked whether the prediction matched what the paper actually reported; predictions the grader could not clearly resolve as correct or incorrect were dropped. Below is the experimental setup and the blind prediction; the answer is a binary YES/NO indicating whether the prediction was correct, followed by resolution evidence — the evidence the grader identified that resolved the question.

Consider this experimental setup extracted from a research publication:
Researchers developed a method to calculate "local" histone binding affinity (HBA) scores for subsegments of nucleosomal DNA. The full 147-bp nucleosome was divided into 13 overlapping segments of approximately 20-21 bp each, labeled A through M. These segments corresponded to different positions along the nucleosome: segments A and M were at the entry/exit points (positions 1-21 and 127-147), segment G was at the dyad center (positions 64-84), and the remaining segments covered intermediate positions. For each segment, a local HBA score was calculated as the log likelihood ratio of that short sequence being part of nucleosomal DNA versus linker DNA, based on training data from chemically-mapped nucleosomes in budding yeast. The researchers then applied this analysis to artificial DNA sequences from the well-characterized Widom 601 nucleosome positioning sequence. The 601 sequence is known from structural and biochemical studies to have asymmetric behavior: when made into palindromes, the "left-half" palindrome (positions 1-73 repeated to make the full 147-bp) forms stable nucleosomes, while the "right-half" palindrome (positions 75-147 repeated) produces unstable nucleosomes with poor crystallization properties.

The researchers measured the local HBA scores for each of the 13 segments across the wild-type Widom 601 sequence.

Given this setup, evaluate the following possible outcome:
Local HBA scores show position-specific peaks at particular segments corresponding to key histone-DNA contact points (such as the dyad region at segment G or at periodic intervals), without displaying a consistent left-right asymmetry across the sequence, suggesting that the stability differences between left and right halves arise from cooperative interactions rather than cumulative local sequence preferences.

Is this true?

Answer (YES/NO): NO